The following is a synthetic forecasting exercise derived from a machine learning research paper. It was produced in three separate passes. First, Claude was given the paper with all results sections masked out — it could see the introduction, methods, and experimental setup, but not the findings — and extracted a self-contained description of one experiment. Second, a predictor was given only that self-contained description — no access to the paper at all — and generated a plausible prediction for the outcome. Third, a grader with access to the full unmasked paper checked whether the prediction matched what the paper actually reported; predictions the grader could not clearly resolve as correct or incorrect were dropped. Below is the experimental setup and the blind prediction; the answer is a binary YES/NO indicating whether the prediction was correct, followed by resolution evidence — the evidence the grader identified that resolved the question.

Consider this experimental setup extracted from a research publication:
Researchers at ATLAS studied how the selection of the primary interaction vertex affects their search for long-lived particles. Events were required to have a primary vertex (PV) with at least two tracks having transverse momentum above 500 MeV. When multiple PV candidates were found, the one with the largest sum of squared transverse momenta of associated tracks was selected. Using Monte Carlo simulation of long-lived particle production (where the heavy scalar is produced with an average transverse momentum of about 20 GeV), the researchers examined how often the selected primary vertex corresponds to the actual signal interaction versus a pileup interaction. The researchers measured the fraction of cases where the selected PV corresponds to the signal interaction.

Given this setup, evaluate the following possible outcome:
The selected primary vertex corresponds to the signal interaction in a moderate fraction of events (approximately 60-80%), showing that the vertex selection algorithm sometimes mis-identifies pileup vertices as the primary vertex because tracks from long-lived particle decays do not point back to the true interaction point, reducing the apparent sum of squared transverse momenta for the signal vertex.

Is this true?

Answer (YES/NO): NO